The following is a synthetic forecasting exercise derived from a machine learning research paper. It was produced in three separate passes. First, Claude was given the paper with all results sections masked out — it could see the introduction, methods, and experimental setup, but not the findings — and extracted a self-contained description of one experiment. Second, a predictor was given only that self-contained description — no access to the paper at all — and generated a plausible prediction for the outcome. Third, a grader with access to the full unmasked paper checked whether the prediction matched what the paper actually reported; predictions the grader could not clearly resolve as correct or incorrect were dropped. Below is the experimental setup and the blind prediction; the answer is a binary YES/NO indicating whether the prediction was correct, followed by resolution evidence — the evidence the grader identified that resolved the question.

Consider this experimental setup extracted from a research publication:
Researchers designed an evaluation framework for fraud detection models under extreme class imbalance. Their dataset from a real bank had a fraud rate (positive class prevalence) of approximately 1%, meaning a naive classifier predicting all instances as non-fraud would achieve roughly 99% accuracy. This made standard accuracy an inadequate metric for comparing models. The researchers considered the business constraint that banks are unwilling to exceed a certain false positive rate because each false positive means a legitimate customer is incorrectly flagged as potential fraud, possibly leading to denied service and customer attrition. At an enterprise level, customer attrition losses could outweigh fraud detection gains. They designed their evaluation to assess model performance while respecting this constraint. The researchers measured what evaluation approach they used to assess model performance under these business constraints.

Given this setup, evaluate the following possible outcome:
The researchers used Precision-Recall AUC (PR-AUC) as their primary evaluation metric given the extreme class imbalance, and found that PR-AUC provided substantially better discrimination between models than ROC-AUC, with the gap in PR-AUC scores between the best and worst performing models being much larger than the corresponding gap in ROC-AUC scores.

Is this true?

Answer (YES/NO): NO